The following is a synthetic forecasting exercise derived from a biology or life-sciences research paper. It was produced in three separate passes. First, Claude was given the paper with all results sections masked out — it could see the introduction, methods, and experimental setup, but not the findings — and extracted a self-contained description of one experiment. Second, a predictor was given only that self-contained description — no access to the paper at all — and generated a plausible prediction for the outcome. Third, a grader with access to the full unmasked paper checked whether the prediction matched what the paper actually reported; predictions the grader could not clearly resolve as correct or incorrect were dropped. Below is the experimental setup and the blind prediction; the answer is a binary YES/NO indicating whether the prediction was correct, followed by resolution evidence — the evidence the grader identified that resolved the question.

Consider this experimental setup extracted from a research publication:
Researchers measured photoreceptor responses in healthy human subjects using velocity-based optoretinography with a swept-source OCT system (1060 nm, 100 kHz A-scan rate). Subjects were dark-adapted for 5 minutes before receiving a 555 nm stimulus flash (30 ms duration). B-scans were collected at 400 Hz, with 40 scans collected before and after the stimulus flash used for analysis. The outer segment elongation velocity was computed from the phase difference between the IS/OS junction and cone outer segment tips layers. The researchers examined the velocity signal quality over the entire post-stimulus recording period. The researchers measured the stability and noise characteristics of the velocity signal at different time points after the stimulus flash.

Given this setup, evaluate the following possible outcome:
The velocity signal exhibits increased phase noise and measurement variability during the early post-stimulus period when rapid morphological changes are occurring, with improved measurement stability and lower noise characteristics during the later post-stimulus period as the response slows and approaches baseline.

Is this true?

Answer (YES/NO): NO